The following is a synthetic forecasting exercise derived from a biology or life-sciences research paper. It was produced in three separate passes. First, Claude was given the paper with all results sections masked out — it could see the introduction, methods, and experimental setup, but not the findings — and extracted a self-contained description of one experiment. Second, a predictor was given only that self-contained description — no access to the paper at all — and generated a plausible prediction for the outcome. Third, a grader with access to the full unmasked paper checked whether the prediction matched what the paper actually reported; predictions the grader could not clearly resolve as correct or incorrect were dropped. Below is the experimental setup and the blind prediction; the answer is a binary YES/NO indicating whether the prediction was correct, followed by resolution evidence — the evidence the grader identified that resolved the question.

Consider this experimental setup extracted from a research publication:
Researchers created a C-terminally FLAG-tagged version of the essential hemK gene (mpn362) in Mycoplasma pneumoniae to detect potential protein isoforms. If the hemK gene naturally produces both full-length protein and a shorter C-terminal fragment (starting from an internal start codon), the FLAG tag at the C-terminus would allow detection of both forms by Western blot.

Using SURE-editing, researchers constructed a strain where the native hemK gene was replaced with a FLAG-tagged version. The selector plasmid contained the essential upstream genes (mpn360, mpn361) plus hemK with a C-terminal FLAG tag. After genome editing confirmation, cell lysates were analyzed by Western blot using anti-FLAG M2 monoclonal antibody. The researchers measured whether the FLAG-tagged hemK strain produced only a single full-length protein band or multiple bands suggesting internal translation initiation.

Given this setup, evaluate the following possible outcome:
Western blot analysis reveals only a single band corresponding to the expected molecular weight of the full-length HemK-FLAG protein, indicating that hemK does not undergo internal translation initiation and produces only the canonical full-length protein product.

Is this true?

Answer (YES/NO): YES